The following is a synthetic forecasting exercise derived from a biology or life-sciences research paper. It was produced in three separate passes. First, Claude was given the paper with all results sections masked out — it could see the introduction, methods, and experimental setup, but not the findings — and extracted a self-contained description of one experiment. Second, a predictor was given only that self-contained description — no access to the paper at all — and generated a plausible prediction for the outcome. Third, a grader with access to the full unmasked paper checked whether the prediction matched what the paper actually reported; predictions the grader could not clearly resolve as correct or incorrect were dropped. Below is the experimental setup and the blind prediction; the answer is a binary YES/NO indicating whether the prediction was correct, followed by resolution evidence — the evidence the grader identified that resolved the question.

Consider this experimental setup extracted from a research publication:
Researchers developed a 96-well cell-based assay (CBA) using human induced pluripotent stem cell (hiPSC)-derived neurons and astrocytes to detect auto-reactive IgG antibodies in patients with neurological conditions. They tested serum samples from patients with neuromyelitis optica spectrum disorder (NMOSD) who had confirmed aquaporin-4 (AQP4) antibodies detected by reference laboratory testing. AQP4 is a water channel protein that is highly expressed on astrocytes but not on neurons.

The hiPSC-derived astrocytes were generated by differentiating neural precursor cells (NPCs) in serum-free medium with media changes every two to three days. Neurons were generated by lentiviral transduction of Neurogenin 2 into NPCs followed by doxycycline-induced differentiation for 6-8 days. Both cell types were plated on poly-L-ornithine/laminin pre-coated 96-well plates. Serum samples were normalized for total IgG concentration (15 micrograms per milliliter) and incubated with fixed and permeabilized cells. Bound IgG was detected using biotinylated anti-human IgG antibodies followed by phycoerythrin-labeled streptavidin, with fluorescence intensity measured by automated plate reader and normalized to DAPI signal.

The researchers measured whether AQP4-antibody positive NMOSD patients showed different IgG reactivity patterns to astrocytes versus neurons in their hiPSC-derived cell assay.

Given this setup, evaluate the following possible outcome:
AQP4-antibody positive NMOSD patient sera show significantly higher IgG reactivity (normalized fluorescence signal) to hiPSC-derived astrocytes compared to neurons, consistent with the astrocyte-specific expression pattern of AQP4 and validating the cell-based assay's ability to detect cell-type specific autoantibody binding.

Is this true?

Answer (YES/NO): YES